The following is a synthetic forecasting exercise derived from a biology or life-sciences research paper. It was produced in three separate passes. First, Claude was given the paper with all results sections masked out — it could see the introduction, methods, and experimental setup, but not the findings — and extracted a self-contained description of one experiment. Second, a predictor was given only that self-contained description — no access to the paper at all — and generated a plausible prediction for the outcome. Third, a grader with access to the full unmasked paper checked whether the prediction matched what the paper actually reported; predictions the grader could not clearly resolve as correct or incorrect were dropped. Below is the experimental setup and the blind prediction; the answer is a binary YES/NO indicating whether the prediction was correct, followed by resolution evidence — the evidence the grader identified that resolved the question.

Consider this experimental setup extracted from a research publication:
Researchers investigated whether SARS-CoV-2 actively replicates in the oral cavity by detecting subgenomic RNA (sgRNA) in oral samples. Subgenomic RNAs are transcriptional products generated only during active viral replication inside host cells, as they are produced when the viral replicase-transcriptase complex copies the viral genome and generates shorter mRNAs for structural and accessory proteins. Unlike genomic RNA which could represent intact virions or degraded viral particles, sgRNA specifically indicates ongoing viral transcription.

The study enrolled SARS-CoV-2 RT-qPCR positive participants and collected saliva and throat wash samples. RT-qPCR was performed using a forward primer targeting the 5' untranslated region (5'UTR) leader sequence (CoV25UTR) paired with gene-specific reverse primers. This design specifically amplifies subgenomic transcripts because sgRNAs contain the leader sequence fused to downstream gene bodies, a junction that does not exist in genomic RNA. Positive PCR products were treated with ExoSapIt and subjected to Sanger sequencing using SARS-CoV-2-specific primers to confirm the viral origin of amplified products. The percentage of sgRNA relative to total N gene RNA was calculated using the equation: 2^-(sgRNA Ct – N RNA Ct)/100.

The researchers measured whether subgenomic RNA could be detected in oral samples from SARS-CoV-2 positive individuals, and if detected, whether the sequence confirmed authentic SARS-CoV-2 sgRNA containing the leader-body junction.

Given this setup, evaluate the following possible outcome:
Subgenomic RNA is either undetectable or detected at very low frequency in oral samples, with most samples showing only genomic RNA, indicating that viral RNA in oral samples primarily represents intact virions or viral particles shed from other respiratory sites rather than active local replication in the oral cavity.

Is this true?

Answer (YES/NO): NO